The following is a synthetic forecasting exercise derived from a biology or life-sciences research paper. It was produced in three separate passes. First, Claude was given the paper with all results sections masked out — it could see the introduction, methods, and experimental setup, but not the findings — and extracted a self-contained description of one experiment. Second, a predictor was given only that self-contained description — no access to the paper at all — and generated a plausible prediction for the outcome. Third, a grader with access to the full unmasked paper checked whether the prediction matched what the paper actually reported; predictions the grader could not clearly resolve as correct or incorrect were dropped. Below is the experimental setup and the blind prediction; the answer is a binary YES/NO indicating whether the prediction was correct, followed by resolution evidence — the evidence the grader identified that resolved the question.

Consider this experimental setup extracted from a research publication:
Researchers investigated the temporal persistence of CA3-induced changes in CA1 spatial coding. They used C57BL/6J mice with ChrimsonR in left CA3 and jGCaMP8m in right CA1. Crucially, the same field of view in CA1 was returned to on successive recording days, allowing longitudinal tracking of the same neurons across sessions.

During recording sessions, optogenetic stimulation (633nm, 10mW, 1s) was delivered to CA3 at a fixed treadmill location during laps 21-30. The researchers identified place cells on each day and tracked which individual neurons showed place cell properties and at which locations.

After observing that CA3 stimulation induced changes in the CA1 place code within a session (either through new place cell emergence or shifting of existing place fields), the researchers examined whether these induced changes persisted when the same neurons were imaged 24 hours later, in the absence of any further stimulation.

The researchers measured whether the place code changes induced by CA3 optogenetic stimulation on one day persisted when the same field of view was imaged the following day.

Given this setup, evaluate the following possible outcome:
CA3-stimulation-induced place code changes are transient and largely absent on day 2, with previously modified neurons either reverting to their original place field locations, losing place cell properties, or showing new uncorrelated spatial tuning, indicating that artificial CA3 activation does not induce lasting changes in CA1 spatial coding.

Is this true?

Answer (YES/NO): YES